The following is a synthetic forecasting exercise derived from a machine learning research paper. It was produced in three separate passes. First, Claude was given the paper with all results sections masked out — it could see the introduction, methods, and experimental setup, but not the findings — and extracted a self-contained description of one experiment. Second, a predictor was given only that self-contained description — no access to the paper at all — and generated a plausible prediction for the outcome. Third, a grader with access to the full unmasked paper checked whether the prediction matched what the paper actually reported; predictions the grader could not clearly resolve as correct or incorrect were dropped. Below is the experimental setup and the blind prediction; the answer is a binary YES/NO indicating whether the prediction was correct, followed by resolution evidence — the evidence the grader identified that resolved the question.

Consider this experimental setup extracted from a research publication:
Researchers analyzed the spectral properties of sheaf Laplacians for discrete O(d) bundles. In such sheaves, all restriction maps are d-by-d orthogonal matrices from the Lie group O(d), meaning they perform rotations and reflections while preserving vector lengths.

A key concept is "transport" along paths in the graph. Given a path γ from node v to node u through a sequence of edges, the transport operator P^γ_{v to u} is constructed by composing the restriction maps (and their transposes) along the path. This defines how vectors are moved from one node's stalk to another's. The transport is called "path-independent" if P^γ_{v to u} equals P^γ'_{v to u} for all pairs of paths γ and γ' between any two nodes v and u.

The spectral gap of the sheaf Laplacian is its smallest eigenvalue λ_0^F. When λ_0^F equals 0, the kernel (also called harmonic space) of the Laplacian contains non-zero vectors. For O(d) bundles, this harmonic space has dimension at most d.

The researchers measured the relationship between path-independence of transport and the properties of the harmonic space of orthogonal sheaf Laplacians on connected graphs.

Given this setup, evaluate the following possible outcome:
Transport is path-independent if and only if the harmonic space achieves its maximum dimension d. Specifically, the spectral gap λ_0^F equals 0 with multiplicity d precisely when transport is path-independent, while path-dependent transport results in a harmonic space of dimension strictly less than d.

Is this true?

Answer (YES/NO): YES